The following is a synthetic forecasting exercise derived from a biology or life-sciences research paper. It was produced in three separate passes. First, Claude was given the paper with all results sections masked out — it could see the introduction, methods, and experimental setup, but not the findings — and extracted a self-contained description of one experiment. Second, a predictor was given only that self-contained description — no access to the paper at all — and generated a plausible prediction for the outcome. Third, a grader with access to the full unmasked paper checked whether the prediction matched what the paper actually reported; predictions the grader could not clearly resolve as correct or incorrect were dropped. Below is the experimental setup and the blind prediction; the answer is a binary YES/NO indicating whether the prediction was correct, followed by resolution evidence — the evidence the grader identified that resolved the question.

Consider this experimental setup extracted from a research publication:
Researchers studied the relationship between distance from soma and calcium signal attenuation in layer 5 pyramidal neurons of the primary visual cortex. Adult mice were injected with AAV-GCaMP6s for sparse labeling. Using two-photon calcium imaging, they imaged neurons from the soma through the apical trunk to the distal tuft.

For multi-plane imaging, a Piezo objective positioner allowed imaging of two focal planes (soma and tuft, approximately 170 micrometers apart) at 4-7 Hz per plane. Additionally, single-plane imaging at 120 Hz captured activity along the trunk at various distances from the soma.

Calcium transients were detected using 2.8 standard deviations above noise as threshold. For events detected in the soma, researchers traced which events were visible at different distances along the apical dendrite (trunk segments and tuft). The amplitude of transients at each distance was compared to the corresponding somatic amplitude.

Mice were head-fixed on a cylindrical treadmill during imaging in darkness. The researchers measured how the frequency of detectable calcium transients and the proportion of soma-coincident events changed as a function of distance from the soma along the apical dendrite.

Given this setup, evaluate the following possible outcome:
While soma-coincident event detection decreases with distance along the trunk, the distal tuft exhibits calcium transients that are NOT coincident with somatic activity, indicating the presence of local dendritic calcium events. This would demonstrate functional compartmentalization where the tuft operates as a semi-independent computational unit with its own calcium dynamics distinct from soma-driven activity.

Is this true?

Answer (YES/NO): NO